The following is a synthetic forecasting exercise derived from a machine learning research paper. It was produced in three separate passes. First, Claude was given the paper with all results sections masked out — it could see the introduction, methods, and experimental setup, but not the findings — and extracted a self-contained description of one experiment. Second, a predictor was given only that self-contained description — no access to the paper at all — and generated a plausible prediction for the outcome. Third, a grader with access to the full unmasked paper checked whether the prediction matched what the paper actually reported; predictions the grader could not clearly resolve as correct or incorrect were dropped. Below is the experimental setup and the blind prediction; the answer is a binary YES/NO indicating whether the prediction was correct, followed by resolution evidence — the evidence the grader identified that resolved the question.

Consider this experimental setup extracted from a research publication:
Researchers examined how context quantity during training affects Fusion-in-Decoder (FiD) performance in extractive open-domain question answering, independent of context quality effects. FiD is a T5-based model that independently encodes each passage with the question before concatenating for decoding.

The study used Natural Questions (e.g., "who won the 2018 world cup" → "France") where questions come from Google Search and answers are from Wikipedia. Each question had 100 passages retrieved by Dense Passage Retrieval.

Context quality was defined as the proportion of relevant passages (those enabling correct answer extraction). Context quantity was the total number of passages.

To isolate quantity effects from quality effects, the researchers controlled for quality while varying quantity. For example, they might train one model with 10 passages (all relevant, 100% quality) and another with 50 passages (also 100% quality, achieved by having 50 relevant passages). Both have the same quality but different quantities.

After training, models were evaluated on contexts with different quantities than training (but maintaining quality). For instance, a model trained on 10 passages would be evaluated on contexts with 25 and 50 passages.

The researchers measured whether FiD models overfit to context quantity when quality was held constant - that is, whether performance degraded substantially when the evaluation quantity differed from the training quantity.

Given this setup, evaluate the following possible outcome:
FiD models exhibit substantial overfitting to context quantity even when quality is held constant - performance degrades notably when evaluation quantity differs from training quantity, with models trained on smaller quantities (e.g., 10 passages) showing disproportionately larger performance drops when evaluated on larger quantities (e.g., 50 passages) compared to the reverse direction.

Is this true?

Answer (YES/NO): NO